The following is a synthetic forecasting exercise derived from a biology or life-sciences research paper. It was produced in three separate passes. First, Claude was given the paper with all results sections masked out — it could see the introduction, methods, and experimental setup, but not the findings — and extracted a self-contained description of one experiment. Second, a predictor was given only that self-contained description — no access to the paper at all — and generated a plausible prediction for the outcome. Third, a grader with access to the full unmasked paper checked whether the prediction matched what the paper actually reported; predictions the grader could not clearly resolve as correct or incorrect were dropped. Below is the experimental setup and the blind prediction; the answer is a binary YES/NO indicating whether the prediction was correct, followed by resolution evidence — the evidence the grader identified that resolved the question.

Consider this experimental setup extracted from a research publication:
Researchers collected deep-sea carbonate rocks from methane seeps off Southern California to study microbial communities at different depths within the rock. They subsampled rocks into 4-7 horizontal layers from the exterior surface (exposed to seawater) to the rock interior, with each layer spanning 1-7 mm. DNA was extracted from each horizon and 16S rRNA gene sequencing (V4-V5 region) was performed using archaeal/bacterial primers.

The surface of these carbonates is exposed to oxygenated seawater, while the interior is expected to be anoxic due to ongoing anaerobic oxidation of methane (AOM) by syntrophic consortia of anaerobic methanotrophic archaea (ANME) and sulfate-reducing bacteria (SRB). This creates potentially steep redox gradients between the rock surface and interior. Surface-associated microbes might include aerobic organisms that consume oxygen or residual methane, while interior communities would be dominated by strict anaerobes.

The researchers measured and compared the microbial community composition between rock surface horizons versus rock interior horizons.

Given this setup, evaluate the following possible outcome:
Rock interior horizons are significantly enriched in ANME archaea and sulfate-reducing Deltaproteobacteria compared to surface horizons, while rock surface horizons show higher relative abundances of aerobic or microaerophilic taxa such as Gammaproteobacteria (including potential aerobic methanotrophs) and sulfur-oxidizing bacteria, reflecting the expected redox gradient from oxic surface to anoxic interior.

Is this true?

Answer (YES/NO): YES